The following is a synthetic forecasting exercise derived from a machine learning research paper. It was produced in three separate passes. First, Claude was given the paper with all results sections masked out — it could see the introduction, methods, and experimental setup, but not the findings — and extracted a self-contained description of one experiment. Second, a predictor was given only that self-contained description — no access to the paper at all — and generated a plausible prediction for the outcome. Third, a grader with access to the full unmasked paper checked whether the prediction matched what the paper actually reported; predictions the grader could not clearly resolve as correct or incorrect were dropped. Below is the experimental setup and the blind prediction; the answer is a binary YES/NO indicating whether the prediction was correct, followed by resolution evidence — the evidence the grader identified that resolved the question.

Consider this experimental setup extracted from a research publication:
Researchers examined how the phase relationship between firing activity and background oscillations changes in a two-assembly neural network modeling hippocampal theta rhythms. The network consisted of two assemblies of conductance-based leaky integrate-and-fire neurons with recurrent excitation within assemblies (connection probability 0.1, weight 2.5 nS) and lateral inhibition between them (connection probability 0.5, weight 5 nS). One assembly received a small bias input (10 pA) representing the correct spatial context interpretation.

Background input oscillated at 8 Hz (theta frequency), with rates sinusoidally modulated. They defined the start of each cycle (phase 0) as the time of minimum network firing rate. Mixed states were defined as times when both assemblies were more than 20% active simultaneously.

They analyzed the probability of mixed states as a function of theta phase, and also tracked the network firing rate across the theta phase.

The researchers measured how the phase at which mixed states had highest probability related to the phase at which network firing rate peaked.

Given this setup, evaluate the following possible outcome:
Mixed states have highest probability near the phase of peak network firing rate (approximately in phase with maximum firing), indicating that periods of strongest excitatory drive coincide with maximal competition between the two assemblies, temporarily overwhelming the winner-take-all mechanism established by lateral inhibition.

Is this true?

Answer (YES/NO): NO